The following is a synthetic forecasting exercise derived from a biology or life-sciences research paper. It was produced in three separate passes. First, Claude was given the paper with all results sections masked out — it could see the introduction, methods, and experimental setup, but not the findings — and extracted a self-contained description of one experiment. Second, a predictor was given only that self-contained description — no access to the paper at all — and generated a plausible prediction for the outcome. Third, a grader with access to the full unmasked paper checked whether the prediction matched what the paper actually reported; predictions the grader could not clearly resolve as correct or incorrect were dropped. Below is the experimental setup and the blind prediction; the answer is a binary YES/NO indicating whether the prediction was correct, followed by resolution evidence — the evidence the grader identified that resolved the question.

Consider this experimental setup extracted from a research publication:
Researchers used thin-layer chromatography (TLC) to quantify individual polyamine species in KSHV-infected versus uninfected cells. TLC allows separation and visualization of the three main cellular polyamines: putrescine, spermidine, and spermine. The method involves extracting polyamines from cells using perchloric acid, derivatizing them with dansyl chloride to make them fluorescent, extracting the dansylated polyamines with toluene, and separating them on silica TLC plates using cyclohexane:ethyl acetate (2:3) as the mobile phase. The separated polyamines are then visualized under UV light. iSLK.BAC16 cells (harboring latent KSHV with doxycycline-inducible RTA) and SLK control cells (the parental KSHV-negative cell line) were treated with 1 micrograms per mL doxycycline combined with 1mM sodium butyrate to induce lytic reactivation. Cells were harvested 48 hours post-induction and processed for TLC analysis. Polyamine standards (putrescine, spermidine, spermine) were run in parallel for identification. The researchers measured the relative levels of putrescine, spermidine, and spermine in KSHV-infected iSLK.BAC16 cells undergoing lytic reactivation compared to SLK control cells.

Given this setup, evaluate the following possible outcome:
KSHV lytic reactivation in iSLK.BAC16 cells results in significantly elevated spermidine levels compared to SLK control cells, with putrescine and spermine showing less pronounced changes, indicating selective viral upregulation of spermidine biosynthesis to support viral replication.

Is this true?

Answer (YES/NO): NO